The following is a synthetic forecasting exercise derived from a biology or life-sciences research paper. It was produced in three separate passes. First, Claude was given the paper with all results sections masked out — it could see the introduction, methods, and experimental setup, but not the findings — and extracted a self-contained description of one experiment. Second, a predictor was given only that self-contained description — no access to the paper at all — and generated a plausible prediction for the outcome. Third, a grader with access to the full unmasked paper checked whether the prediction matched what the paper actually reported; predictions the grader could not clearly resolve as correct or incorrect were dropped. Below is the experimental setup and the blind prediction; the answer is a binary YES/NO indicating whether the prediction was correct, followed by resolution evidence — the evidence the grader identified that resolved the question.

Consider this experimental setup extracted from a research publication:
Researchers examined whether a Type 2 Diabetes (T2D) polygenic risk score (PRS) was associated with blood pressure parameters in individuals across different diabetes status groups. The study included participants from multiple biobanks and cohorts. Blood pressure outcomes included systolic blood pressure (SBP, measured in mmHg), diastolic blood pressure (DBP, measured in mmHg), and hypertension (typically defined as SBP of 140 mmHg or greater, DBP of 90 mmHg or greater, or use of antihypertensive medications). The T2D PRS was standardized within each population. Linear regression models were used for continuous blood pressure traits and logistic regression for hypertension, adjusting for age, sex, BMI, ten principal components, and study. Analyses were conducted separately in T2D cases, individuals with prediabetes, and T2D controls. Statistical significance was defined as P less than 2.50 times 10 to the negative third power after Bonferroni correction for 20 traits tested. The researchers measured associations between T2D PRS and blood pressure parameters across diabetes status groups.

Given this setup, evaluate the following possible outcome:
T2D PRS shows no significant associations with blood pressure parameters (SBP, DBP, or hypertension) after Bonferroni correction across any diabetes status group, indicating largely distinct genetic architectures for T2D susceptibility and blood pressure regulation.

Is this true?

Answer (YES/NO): NO